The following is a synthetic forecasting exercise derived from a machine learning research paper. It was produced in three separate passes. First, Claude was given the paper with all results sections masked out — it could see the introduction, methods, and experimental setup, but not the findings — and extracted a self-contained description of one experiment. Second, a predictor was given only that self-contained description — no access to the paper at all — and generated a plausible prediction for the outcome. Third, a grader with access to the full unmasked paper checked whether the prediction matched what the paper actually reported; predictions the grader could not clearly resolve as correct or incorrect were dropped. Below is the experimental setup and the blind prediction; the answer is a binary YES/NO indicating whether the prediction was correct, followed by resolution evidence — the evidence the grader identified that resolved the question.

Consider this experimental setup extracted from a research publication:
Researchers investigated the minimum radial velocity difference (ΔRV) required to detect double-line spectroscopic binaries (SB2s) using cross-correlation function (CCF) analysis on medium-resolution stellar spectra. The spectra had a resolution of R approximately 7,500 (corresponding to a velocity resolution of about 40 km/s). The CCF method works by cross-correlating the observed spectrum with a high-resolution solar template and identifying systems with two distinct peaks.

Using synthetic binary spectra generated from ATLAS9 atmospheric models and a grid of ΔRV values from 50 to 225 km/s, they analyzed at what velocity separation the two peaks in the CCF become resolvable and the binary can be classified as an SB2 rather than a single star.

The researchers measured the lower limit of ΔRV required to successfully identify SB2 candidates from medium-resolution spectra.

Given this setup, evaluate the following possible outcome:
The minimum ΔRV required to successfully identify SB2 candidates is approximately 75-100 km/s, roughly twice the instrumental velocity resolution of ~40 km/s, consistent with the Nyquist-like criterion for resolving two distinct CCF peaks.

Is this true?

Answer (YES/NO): NO